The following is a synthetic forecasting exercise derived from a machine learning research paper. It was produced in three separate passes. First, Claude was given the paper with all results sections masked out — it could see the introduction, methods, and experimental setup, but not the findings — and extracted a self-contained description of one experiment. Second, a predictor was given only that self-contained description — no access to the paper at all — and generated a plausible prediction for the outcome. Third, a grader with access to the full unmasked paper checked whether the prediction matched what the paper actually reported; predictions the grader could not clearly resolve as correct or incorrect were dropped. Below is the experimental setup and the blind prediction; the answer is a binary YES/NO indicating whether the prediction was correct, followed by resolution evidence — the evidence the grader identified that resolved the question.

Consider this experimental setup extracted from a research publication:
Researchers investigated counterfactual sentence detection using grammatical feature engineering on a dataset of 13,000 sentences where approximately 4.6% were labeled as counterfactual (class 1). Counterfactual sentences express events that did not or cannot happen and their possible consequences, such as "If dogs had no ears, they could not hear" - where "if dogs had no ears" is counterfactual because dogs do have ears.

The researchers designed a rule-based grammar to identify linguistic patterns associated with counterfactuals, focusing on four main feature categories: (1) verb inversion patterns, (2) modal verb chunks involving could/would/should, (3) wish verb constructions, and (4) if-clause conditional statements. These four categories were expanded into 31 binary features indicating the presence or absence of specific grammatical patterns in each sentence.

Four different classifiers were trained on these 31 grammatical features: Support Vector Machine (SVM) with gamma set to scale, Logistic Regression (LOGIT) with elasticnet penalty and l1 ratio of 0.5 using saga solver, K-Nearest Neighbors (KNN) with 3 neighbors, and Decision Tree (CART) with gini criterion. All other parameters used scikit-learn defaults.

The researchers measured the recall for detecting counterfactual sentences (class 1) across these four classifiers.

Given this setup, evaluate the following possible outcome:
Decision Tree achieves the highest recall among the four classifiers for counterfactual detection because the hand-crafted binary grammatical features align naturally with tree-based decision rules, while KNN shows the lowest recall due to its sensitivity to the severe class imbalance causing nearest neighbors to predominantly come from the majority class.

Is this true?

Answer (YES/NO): NO